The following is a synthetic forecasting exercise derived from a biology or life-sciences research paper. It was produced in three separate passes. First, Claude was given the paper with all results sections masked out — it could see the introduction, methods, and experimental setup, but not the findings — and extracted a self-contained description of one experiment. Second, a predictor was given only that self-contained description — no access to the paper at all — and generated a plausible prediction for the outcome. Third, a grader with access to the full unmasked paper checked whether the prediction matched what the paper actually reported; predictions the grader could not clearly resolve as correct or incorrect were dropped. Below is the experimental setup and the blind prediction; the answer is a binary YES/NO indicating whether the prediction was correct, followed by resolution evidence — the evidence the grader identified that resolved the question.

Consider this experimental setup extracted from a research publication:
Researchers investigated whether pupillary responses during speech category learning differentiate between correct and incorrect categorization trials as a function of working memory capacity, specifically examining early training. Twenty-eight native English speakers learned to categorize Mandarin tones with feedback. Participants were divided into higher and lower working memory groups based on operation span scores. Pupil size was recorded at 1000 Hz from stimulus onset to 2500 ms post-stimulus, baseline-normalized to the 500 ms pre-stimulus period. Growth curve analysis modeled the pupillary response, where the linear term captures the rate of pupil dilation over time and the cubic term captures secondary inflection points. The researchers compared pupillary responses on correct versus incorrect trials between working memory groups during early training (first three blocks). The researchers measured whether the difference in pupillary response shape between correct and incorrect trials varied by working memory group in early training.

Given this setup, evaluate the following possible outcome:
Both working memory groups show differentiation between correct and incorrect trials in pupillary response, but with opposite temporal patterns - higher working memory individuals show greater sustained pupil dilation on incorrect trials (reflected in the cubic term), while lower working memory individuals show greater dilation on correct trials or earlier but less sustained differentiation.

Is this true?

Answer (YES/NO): NO